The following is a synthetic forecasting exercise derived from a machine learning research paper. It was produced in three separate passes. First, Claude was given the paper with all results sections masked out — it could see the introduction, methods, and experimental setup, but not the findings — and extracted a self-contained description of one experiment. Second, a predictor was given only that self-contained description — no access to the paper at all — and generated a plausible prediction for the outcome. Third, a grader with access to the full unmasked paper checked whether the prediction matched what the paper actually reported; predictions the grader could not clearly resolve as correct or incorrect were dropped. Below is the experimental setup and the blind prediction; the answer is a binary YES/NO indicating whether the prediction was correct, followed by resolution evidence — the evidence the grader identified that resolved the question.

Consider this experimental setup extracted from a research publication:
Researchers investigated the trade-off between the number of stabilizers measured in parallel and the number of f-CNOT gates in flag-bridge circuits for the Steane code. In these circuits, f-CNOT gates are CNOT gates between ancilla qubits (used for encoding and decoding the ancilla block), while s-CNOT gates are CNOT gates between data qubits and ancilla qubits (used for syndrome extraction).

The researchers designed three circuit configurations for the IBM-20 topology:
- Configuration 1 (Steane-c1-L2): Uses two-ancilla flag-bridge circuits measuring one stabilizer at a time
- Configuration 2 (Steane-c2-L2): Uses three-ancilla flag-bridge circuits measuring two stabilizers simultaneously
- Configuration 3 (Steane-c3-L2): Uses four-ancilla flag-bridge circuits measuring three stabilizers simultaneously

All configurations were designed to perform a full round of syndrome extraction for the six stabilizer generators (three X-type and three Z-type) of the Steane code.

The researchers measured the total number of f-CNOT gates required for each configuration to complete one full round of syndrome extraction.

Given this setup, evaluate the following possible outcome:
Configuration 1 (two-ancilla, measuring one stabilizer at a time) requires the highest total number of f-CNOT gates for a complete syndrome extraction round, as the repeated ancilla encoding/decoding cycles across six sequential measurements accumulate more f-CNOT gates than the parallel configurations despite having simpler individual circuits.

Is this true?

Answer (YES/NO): NO